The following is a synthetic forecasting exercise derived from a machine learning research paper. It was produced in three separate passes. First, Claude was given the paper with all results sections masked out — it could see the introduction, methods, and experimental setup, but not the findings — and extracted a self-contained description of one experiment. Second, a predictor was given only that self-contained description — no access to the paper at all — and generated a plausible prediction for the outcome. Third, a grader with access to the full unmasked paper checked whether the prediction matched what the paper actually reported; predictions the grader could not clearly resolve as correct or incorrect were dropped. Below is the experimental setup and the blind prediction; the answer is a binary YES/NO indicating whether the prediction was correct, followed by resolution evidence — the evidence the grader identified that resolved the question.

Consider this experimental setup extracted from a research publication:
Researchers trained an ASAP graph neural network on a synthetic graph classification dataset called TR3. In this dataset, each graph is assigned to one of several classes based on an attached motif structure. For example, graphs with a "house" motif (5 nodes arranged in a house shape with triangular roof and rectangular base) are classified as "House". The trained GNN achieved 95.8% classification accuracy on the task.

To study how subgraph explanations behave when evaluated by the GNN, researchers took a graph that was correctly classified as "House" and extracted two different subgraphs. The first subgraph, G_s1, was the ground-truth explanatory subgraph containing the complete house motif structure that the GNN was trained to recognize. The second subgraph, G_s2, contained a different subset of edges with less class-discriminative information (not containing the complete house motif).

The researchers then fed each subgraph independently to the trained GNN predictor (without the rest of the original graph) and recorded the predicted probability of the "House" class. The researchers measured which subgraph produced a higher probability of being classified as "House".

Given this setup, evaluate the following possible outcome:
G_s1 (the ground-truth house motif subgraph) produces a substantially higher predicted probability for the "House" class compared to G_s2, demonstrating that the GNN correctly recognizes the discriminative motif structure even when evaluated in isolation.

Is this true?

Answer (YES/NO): NO